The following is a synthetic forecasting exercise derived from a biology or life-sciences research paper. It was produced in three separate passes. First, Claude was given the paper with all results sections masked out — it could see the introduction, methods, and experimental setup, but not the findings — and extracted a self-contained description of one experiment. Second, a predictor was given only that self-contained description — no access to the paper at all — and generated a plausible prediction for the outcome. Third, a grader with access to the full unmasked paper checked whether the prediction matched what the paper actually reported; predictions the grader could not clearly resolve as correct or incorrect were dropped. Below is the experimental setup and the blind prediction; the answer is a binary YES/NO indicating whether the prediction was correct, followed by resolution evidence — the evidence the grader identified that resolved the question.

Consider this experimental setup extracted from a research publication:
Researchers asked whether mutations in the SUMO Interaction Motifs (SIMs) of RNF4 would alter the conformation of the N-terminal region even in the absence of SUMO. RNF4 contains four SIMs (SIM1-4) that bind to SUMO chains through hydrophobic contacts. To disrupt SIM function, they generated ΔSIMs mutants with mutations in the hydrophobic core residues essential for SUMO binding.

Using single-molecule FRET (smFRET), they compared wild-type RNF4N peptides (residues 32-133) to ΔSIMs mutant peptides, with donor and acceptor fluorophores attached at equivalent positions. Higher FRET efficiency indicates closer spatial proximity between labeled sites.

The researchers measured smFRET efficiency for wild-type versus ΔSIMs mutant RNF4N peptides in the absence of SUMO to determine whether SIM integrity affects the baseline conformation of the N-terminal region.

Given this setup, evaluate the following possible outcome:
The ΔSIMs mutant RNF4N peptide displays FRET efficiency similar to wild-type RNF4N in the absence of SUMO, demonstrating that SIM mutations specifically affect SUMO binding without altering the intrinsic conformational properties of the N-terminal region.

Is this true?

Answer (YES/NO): YES